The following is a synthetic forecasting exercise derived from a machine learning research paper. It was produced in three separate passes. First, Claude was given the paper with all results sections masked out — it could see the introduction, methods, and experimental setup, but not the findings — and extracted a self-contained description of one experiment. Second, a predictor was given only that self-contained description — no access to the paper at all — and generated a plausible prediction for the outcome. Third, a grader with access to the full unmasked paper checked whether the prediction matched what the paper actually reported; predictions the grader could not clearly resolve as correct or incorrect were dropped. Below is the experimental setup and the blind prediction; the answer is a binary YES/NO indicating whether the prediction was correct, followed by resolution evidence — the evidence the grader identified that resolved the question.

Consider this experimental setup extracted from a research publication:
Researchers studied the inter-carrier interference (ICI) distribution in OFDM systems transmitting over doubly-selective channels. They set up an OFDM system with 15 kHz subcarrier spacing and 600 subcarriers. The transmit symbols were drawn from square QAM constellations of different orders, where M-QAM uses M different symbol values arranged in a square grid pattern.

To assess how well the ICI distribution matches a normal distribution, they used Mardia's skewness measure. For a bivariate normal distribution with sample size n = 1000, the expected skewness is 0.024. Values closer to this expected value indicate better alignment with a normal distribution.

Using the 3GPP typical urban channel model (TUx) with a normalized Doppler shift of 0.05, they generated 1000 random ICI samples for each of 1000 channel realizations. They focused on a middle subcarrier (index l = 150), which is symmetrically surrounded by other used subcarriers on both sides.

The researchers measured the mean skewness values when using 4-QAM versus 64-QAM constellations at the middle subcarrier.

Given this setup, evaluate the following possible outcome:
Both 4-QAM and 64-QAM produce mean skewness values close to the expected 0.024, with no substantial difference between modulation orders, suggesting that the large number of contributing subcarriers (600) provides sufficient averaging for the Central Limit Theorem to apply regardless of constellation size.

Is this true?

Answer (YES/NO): NO